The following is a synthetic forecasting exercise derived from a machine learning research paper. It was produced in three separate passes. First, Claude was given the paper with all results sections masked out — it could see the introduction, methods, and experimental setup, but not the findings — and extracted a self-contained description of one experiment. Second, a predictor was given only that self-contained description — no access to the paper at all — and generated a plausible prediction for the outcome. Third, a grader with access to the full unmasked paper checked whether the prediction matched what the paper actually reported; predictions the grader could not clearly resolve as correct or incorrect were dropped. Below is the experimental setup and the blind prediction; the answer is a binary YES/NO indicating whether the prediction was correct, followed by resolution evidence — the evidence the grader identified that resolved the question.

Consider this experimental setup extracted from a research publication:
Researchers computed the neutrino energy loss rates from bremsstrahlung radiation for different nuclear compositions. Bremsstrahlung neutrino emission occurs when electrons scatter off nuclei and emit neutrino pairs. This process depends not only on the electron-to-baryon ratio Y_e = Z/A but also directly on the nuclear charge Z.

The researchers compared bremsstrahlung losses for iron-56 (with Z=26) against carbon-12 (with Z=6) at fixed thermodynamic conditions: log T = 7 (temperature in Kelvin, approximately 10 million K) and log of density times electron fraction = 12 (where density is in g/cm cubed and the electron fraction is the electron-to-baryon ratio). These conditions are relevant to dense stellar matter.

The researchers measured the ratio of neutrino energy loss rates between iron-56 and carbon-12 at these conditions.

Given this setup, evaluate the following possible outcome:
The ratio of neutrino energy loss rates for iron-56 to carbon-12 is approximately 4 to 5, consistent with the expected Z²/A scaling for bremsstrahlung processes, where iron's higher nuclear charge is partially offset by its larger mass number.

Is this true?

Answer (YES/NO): NO